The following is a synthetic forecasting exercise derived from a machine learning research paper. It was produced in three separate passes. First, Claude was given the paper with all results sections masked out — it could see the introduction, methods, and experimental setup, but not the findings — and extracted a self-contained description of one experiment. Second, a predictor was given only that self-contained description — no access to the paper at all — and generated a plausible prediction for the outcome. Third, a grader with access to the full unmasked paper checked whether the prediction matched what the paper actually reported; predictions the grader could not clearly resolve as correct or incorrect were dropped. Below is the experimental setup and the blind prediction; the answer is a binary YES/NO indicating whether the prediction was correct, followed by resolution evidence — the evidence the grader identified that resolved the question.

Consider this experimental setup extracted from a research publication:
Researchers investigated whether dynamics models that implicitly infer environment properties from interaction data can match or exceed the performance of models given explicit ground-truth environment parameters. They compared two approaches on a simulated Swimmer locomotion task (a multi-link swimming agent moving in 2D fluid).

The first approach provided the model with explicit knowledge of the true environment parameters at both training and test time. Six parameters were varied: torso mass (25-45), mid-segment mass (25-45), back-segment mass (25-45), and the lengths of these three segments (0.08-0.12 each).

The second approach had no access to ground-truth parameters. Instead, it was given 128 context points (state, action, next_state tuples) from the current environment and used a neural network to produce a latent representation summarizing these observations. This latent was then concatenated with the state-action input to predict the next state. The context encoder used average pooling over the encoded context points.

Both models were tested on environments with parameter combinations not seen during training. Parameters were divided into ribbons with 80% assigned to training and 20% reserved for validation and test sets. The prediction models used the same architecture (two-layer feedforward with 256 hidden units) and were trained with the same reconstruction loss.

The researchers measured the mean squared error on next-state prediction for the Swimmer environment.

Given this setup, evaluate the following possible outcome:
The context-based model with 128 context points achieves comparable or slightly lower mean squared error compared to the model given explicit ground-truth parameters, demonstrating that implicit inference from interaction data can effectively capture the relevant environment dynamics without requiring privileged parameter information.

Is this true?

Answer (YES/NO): NO